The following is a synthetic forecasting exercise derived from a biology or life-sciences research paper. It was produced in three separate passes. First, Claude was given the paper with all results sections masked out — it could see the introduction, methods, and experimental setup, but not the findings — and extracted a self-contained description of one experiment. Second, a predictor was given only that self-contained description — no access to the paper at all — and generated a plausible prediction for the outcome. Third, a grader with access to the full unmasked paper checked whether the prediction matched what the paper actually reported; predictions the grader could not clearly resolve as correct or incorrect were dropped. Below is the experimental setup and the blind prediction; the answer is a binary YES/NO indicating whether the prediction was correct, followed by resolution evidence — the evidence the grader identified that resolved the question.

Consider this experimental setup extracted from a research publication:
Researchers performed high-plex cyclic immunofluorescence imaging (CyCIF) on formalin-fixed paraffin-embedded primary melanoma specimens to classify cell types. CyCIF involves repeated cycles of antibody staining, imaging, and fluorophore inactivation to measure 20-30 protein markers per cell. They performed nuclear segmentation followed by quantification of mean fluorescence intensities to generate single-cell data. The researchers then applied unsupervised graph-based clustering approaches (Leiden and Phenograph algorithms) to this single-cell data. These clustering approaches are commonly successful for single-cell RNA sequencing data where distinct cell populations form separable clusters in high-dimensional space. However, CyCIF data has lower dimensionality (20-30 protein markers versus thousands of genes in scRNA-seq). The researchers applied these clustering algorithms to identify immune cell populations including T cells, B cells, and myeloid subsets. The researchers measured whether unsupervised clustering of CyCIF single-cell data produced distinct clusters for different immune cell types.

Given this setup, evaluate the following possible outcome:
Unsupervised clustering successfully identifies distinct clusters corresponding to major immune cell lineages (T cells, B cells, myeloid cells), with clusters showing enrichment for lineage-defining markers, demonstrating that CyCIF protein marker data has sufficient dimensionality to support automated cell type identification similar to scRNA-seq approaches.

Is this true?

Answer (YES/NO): NO